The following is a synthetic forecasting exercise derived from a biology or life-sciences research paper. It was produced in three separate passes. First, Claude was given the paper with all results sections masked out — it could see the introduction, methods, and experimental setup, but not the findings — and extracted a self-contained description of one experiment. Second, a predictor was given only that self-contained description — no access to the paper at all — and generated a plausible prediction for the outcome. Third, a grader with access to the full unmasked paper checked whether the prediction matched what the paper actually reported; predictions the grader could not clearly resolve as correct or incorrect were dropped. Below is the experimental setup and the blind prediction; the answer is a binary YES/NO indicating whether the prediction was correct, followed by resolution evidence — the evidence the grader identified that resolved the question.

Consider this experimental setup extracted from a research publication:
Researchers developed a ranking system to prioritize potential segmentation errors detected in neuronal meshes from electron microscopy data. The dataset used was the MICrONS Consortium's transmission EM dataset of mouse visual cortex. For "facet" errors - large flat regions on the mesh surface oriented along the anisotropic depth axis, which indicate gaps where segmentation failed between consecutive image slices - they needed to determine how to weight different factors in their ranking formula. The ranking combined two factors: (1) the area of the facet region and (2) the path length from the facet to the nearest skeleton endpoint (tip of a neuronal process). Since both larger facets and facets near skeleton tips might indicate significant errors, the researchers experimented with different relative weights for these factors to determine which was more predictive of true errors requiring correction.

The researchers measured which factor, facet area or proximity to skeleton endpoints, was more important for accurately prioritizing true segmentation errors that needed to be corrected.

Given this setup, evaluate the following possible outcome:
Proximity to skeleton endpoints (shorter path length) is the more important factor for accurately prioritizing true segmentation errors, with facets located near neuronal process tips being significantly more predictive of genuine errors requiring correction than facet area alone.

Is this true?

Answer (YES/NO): NO